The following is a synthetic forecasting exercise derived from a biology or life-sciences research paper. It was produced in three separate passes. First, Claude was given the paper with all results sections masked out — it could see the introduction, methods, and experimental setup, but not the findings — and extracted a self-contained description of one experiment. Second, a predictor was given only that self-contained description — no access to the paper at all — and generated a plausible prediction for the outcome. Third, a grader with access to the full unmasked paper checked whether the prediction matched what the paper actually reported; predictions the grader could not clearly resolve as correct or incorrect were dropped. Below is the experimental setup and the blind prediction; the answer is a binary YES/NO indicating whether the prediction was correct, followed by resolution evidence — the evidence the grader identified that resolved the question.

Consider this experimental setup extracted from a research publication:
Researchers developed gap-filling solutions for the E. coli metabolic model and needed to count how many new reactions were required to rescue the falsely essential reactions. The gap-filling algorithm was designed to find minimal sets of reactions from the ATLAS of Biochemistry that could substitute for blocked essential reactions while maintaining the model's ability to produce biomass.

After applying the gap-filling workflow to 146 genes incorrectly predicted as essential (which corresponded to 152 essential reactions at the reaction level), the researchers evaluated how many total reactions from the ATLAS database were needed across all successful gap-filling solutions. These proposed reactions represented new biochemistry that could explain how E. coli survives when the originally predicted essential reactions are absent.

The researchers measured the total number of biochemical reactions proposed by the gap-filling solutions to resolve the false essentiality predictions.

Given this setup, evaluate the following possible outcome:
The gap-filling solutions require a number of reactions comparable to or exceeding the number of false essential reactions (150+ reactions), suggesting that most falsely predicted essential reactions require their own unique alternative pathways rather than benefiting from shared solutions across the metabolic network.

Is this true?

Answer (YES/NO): NO